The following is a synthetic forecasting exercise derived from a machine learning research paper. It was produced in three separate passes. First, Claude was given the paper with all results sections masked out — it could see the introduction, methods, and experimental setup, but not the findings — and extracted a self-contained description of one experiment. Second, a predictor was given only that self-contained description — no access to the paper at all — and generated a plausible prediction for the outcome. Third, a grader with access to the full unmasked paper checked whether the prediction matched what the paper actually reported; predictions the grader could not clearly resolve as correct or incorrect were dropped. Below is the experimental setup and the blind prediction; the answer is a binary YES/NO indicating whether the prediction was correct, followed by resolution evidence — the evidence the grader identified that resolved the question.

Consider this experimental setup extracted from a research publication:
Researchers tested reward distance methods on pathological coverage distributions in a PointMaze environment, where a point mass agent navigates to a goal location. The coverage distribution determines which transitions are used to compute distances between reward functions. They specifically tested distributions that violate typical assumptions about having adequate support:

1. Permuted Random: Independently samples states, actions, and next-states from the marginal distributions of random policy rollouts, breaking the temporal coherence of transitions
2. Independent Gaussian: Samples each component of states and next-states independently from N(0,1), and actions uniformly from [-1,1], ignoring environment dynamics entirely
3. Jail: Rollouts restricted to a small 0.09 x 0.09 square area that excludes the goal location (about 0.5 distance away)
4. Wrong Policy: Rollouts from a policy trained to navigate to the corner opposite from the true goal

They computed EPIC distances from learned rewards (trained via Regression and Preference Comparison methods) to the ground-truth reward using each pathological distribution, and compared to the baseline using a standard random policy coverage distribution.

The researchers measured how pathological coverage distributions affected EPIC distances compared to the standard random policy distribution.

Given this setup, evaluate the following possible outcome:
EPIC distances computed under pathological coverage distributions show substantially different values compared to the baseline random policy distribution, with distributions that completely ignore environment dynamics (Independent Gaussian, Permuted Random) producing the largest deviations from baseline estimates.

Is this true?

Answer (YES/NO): NO